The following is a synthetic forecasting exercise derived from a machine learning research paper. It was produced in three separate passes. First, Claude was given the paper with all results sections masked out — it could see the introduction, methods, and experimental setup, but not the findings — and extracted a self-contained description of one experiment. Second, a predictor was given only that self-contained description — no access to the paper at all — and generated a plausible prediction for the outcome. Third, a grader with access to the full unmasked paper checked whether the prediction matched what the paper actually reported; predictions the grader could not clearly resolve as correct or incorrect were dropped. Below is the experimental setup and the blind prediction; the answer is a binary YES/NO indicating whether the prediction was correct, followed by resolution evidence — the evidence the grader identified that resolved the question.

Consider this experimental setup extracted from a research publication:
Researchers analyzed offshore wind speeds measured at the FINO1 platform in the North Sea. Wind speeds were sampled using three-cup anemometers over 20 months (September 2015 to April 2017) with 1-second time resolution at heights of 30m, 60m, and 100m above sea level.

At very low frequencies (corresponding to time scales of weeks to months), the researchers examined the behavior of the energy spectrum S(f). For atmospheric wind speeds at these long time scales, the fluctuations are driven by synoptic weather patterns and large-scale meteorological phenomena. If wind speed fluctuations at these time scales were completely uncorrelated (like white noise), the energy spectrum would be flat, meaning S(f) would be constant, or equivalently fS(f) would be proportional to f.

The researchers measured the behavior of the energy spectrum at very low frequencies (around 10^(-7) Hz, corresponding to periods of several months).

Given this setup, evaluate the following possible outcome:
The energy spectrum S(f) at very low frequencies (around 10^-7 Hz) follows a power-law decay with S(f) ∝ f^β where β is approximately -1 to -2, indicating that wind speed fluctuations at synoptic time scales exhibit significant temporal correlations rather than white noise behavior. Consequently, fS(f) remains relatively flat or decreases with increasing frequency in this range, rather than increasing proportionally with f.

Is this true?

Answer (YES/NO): NO